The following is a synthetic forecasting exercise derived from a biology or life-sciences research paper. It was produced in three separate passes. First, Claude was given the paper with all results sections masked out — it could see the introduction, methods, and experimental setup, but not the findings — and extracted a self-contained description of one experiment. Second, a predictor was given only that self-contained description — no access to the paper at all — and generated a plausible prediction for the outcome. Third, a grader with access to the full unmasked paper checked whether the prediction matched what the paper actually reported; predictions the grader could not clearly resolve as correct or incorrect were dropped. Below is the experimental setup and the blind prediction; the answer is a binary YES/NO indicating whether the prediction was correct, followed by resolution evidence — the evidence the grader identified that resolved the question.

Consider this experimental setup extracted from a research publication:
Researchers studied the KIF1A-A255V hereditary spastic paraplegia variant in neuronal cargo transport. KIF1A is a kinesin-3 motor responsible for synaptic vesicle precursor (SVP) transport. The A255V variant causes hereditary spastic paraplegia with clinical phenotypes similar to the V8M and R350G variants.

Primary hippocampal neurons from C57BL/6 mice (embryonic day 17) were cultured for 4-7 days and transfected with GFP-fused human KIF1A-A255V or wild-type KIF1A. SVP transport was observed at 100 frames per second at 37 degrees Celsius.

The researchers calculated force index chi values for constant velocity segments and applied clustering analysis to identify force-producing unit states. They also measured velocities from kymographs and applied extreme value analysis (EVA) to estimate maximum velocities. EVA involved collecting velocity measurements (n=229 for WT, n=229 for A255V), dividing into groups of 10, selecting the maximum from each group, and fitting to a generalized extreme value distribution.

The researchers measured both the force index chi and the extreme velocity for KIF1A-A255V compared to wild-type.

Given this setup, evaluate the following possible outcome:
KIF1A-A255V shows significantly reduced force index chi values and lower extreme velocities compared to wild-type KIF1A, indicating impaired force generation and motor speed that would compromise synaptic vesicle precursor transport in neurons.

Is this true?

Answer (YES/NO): NO